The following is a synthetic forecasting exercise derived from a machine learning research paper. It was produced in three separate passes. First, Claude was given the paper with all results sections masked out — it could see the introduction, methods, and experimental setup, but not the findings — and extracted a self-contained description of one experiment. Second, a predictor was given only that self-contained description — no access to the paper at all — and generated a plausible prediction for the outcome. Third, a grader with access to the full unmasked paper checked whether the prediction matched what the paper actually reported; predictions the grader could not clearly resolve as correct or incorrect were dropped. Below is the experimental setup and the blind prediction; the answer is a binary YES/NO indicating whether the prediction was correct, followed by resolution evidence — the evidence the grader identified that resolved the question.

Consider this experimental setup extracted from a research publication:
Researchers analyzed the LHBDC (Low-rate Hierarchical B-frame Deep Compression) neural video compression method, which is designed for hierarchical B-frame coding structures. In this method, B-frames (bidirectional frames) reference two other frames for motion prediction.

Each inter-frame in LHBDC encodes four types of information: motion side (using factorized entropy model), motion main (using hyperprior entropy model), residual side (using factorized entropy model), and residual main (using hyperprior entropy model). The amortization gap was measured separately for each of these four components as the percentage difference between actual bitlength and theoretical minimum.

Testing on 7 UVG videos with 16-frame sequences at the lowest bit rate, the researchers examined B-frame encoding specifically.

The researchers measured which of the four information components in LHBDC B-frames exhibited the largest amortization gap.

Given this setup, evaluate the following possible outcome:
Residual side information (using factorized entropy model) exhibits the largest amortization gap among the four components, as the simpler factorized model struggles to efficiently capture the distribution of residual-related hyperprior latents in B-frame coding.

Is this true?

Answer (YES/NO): YES